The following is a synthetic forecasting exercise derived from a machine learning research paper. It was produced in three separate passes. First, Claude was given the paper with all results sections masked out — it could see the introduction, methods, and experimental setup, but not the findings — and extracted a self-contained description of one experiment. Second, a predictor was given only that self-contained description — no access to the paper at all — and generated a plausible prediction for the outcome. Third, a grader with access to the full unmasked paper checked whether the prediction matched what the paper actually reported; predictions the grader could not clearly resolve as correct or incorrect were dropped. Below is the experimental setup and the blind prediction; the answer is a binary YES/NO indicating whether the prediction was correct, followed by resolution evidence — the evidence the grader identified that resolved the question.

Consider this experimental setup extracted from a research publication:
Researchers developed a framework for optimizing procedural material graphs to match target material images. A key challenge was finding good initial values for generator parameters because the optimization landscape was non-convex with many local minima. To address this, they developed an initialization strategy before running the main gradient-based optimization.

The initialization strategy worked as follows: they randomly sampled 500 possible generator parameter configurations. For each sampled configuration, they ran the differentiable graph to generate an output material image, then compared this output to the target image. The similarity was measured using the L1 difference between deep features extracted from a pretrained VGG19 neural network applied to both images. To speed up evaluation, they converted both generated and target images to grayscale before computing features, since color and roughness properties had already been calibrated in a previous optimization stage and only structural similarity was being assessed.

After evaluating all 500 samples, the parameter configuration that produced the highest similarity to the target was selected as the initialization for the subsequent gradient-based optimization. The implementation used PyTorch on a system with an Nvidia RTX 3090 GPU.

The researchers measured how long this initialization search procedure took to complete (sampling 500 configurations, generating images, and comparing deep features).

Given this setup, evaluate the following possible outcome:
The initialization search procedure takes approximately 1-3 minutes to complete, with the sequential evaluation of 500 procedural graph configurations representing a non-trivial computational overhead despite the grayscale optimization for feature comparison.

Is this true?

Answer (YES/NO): NO